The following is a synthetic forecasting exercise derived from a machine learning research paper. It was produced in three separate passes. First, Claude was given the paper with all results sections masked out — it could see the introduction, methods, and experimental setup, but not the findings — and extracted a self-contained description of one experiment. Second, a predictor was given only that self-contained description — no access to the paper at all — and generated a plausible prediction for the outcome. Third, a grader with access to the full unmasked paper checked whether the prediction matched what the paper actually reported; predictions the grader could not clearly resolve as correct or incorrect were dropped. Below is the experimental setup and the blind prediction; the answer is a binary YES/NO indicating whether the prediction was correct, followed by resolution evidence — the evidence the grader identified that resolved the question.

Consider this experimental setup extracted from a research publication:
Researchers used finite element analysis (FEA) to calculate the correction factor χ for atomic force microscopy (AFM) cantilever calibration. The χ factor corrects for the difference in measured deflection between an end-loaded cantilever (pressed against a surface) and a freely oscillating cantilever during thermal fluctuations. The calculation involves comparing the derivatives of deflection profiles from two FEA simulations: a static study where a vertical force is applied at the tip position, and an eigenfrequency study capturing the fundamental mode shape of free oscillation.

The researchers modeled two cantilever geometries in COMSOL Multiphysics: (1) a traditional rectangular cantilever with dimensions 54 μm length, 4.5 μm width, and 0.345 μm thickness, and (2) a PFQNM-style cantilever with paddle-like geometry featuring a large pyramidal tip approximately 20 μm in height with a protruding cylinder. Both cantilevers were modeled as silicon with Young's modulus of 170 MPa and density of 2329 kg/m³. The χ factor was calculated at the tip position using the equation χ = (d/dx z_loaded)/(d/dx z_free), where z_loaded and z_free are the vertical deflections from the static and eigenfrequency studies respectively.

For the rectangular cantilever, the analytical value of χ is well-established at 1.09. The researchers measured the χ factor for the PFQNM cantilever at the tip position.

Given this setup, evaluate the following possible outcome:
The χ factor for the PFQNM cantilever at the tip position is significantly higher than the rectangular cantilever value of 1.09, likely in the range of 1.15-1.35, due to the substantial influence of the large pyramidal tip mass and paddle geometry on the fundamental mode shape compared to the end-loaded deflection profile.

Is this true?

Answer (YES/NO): NO